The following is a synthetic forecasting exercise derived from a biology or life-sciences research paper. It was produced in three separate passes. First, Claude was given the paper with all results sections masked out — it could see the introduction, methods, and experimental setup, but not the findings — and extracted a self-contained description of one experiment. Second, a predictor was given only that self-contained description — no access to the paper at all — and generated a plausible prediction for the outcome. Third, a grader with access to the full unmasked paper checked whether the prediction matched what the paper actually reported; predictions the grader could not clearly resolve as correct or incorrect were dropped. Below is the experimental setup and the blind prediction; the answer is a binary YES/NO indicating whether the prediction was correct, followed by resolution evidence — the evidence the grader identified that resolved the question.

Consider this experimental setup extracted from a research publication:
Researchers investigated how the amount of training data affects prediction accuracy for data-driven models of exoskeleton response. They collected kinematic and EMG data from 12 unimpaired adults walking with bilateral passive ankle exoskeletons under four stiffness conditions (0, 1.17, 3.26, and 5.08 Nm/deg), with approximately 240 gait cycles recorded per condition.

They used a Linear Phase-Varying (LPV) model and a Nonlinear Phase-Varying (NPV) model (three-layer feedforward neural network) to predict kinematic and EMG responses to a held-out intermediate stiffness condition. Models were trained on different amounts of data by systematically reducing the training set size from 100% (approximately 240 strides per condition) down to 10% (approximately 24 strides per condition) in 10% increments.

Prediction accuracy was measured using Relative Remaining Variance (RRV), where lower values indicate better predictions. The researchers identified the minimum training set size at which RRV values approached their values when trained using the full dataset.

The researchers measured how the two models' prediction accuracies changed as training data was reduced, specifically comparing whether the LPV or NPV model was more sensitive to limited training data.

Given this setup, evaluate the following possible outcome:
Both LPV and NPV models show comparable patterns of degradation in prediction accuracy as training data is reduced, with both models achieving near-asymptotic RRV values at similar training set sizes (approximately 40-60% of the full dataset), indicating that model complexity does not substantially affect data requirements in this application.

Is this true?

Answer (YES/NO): NO